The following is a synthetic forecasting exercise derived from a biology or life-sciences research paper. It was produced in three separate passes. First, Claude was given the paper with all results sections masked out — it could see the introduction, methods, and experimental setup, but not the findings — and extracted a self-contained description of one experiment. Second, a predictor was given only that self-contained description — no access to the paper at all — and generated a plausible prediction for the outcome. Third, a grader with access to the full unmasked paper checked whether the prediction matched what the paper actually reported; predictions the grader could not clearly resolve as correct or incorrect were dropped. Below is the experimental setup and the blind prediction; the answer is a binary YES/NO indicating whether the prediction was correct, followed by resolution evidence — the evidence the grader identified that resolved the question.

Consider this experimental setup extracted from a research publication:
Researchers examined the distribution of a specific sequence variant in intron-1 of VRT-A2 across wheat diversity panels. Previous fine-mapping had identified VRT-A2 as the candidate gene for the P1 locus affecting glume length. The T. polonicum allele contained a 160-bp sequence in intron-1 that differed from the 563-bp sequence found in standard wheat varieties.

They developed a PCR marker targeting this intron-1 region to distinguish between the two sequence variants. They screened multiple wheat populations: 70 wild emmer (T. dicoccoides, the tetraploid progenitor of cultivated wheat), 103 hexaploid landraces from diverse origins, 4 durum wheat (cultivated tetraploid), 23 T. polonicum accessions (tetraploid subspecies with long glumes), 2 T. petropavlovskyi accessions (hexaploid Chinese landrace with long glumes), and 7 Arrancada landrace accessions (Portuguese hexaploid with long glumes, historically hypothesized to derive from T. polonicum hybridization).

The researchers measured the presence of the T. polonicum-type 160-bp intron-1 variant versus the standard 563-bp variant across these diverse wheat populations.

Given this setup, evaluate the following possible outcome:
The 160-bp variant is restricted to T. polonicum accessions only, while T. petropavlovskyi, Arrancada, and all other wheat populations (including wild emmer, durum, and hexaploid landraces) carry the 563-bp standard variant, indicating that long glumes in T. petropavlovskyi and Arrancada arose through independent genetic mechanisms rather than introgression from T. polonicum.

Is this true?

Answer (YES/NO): NO